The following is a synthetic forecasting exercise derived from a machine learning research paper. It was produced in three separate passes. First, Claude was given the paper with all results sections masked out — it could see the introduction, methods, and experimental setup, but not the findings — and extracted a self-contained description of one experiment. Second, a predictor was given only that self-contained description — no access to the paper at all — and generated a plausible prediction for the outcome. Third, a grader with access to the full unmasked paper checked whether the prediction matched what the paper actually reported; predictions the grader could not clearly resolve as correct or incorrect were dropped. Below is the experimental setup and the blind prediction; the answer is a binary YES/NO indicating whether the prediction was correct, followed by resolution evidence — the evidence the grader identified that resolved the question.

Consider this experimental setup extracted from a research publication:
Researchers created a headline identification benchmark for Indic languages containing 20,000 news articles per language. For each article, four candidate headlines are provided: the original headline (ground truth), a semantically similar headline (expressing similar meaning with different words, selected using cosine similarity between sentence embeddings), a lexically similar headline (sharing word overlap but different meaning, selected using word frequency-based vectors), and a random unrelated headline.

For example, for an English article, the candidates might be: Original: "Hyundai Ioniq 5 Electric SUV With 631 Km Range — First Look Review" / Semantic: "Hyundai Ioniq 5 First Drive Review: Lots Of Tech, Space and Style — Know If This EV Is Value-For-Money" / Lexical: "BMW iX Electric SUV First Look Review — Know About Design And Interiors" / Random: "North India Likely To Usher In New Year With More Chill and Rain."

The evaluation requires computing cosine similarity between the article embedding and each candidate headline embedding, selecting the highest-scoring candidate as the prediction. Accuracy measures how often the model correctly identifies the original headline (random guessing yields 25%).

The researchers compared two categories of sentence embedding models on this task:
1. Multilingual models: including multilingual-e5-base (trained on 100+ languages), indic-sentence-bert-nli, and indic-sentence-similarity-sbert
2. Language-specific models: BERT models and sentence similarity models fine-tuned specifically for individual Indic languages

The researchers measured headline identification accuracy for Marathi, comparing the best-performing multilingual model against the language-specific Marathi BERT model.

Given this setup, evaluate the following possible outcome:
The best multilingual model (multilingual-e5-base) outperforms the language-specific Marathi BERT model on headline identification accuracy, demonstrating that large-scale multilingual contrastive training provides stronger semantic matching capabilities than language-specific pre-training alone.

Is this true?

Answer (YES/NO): NO